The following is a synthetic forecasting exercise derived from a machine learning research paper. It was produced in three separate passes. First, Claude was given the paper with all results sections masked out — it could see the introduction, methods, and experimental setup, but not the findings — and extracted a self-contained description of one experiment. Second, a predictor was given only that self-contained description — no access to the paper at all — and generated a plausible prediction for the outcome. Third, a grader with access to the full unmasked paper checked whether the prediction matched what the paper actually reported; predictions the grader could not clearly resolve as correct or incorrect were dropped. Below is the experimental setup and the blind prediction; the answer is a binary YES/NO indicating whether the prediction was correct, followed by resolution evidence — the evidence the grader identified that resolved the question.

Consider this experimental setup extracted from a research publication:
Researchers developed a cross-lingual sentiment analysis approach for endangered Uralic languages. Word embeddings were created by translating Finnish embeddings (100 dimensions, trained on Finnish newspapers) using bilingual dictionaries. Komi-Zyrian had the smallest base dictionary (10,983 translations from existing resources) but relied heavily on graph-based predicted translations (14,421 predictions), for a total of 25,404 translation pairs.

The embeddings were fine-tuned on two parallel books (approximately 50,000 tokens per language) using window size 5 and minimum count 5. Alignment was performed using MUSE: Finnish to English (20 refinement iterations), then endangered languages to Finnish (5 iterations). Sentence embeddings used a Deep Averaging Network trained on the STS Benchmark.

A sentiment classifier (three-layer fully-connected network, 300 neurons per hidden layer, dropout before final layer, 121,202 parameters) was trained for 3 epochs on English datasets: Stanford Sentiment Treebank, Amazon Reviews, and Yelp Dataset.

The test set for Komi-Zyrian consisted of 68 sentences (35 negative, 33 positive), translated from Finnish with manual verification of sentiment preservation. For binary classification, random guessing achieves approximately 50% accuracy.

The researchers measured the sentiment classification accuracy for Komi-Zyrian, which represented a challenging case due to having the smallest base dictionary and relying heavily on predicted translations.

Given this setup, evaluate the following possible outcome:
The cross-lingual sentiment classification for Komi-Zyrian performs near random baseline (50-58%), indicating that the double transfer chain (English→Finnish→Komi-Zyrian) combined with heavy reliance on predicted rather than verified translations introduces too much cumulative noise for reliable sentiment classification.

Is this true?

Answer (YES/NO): YES